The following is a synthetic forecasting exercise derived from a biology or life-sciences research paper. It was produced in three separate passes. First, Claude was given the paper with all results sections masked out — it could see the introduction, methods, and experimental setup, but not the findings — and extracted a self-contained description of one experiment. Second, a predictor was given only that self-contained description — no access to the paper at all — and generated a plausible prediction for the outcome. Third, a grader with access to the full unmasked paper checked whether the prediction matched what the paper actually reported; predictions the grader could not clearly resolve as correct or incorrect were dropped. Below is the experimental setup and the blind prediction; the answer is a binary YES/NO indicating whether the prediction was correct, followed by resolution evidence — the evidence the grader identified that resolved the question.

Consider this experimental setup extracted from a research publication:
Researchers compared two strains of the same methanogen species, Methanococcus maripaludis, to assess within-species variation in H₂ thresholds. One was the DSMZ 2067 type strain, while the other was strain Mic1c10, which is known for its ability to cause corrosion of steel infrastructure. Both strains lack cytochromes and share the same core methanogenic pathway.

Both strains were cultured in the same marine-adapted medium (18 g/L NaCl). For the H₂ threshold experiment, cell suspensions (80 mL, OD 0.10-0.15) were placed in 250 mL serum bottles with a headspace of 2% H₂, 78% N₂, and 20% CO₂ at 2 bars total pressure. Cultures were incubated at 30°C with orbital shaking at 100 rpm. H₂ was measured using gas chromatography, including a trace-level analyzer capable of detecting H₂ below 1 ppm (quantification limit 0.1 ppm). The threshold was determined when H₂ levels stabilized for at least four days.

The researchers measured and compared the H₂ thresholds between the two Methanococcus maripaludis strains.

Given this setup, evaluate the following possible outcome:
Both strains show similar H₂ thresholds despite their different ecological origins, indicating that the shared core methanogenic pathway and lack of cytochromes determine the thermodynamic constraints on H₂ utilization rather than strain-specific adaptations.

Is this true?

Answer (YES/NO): NO